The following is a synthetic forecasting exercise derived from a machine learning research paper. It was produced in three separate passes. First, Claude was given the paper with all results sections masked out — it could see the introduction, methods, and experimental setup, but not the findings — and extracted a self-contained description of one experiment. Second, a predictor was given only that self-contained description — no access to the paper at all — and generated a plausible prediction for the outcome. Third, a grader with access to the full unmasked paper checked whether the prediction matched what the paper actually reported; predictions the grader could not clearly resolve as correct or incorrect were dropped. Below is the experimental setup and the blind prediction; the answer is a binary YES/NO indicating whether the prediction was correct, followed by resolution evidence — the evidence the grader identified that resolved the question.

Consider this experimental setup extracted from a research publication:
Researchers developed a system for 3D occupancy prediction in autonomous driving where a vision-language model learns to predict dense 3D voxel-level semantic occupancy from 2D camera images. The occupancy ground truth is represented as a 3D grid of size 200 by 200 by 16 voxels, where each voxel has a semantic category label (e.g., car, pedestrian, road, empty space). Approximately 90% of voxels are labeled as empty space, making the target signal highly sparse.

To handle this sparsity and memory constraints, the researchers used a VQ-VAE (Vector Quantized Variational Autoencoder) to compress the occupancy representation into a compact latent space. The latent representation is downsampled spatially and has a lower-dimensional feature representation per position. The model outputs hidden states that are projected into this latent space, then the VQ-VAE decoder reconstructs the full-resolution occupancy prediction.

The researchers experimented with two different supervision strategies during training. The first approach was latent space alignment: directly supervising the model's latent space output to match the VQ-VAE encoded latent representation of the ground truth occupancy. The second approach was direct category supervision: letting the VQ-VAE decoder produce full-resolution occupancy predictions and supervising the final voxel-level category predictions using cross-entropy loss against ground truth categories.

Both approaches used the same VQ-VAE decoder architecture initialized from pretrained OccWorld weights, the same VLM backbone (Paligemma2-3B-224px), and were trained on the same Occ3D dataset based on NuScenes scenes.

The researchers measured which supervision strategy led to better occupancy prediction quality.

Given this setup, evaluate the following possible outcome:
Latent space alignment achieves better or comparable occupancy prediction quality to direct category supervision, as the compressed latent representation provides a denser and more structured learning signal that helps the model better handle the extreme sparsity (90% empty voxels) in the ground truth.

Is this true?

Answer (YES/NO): NO